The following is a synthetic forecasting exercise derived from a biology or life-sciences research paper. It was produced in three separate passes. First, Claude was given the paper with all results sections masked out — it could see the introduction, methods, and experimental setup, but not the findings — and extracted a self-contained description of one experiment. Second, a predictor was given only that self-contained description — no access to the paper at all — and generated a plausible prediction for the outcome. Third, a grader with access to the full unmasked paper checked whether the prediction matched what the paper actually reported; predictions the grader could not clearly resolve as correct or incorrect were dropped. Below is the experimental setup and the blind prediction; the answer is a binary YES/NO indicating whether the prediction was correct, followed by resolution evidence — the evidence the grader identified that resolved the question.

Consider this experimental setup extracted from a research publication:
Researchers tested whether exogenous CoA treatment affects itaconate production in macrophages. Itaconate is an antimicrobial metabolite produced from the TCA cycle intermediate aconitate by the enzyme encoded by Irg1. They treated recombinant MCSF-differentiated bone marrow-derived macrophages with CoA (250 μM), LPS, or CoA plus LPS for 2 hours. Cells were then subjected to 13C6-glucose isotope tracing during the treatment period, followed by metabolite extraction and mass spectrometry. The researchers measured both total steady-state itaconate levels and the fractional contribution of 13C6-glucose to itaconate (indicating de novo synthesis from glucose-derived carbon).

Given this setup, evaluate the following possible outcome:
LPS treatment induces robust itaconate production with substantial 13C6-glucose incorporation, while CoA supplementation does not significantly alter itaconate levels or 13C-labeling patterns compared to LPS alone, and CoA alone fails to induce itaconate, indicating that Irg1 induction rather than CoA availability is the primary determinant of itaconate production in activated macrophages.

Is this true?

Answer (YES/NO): NO